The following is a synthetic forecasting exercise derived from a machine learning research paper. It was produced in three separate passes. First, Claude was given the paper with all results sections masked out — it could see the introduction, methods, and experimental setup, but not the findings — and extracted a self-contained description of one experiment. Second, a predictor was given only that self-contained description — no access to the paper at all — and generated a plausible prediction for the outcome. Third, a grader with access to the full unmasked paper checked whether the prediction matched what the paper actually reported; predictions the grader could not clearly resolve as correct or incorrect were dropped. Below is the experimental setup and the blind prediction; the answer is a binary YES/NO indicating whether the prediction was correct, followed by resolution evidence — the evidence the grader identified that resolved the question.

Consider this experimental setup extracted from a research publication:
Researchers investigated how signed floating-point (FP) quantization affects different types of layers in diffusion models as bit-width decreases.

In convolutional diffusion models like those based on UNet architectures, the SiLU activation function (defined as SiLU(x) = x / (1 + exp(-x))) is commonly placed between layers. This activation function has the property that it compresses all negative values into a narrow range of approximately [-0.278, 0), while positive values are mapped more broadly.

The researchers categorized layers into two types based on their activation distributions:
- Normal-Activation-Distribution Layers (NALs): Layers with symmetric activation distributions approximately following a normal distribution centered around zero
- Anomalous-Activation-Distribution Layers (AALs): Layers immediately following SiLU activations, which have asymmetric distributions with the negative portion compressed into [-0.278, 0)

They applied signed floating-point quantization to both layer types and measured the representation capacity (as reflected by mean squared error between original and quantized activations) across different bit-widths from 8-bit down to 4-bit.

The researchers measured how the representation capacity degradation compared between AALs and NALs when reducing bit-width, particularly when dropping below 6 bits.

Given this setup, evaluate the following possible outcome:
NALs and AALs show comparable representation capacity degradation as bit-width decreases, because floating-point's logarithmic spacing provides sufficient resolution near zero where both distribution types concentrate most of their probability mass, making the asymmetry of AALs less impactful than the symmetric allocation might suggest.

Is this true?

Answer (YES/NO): NO